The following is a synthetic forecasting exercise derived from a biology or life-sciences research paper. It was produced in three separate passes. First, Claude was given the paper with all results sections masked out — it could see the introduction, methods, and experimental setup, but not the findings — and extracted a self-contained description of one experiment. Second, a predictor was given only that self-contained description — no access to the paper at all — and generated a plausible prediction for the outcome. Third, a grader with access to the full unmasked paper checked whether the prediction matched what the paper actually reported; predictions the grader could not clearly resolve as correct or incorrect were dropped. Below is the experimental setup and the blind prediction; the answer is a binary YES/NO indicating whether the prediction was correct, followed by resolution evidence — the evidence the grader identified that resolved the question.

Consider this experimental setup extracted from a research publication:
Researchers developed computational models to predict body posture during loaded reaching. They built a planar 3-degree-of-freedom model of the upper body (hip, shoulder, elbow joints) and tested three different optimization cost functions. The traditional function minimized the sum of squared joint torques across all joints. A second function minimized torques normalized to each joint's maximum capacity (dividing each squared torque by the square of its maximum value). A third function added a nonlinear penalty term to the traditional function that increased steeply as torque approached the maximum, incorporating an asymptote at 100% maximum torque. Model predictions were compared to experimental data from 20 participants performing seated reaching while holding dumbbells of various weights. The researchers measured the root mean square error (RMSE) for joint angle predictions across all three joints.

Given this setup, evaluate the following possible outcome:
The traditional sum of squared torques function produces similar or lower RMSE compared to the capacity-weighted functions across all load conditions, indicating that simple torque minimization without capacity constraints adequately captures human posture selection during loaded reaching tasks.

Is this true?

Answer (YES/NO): YES